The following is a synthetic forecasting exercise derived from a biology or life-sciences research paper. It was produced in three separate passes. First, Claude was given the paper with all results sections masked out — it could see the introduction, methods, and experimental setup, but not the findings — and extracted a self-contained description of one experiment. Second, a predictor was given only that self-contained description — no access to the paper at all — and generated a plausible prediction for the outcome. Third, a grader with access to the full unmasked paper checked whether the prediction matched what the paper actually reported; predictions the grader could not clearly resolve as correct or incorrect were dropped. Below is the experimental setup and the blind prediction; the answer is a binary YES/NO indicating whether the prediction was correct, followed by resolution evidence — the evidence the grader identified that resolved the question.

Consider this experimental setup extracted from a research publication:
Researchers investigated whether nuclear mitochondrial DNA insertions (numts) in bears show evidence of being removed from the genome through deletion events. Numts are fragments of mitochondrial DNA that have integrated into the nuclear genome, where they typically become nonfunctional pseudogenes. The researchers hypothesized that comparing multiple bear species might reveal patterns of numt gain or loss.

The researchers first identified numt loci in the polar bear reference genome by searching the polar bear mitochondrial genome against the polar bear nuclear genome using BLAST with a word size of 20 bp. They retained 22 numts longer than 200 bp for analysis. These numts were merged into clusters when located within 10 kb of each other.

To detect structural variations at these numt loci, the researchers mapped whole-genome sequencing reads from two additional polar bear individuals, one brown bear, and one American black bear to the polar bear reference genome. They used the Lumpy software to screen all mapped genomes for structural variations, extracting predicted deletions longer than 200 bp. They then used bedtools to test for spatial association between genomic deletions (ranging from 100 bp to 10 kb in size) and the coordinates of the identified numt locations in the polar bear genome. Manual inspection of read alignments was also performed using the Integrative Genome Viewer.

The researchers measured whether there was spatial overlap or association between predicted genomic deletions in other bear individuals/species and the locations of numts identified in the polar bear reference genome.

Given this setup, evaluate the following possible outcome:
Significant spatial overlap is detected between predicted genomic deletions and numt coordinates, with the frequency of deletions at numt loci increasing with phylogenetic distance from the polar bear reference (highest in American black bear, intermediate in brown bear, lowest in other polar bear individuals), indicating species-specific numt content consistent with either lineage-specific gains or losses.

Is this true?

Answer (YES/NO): NO